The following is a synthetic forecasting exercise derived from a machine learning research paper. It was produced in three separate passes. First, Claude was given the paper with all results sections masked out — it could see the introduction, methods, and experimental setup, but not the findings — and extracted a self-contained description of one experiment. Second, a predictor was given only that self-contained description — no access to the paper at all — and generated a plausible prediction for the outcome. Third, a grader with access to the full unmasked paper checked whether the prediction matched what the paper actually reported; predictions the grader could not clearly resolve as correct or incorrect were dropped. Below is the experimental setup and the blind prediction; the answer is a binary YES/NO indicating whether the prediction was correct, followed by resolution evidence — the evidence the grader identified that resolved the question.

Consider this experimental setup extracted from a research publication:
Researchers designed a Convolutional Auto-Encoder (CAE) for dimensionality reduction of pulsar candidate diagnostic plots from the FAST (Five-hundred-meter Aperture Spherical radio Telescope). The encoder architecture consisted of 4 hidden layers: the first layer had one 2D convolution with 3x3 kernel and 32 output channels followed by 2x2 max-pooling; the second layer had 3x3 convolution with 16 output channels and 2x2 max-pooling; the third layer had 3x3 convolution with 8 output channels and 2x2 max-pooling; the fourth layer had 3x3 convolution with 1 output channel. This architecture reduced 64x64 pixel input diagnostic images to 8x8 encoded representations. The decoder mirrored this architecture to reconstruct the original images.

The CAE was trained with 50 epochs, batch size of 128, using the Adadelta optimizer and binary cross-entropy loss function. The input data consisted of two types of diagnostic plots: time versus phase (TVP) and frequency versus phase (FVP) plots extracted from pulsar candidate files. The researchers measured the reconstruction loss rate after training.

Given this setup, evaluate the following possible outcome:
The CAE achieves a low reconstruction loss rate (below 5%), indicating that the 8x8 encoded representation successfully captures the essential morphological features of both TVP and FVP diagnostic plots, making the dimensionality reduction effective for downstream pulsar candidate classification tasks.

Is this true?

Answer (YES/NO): NO